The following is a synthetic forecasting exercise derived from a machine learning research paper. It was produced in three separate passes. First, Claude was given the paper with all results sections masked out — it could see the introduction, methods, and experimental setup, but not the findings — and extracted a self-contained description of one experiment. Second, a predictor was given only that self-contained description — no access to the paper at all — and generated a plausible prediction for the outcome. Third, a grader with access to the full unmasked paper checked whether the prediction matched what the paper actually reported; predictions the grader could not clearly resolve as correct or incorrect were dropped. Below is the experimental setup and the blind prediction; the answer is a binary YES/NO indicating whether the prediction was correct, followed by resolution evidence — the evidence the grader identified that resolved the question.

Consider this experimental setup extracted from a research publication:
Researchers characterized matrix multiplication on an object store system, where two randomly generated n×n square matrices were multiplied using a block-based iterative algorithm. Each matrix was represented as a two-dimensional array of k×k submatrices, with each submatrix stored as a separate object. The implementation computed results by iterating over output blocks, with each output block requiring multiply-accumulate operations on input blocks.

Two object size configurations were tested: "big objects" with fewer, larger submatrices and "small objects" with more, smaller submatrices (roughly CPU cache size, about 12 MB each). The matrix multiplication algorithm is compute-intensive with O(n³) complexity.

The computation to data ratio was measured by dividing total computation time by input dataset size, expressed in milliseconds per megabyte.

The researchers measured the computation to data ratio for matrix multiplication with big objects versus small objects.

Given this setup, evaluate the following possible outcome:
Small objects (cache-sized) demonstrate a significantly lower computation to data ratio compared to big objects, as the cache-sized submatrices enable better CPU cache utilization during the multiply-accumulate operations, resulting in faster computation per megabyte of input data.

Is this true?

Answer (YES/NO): NO